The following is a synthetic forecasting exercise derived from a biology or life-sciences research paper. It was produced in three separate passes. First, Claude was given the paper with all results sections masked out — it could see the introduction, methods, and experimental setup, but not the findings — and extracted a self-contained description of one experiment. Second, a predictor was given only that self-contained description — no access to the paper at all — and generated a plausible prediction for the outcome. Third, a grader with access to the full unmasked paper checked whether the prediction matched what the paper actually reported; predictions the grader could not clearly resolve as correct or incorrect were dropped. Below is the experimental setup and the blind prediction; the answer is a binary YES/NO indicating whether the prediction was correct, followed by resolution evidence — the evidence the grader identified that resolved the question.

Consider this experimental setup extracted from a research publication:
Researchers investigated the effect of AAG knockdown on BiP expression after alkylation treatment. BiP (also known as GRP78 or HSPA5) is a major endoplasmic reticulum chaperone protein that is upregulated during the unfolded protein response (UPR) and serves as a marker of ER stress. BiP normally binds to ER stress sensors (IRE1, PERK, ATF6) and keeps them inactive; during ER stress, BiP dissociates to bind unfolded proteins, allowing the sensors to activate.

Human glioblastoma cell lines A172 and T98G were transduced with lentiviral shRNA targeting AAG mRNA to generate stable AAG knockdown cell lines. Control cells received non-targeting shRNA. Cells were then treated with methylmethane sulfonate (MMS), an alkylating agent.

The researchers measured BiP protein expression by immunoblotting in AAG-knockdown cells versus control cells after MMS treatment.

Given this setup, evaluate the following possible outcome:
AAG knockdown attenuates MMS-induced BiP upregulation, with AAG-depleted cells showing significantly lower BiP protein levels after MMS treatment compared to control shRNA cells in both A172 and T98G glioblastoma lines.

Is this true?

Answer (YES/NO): NO